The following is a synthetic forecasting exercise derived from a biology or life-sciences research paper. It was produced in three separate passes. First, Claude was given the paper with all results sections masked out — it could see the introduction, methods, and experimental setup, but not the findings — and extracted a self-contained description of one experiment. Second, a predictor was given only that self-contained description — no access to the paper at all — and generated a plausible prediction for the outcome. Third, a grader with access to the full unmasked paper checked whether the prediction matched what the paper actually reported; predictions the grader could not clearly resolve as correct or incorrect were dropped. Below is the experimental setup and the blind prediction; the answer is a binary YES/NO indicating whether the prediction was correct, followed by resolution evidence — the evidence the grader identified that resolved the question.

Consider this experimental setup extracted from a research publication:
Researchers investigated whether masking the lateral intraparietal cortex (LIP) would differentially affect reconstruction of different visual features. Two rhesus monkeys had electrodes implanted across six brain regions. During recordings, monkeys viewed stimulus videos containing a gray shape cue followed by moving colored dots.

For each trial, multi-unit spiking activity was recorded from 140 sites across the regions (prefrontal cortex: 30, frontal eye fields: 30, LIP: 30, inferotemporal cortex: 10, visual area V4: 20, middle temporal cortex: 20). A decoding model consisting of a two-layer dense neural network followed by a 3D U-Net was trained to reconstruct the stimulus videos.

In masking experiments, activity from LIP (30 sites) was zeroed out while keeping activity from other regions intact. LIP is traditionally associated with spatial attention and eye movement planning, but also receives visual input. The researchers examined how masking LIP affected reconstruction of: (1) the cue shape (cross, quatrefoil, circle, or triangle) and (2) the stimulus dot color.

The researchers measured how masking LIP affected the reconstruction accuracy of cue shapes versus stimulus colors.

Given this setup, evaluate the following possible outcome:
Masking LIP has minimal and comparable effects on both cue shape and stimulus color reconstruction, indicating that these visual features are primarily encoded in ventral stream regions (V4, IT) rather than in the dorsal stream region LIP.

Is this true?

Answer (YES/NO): NO